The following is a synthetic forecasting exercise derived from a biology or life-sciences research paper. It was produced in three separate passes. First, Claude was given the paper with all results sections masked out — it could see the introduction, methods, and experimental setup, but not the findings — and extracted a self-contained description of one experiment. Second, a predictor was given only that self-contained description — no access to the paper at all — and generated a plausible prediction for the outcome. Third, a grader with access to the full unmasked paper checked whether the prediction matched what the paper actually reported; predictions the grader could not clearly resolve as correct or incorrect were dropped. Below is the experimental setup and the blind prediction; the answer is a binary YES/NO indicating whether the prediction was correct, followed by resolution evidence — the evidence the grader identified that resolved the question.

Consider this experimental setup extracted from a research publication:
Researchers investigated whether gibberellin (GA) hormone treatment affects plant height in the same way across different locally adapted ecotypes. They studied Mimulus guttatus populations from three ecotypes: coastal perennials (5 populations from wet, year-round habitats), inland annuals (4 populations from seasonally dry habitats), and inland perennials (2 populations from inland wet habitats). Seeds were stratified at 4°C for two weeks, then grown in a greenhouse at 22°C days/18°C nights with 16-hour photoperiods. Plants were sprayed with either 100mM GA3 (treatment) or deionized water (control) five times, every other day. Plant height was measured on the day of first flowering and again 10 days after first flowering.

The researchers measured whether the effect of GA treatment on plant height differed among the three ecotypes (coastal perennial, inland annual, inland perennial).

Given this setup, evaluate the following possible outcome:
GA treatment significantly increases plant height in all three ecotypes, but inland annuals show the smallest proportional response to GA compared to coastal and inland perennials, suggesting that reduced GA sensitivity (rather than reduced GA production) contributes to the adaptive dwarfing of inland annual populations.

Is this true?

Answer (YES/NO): NO